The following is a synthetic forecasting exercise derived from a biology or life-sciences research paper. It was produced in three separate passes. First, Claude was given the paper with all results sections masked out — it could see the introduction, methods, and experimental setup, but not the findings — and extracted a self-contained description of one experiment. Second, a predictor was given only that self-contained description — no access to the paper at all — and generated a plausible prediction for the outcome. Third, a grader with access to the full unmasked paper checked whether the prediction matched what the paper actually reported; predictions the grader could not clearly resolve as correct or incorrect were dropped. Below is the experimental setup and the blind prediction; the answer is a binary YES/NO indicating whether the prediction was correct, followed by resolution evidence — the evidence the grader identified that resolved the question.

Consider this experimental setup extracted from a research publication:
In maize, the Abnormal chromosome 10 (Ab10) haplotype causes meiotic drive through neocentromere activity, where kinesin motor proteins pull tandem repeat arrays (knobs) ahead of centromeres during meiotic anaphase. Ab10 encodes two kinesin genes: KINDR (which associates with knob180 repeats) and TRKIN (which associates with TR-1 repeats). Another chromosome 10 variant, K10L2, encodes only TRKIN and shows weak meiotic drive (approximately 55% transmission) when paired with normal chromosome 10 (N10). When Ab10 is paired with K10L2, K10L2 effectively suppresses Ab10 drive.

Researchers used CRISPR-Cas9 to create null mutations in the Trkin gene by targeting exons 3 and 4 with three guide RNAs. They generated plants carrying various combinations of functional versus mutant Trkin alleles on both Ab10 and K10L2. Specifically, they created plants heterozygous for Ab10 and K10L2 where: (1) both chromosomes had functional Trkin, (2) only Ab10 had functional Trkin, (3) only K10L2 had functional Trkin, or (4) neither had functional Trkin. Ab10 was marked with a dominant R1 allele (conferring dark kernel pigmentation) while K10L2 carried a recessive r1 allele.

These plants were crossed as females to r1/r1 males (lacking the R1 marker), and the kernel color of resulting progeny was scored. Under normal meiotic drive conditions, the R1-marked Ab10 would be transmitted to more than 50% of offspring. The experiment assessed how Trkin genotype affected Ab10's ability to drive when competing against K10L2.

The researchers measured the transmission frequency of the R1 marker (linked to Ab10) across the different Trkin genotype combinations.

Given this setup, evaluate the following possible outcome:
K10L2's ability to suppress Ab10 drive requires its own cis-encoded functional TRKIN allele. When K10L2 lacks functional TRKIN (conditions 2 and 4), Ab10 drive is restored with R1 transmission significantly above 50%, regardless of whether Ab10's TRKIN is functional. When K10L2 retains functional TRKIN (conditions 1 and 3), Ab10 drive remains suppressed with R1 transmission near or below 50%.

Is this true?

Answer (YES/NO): NO